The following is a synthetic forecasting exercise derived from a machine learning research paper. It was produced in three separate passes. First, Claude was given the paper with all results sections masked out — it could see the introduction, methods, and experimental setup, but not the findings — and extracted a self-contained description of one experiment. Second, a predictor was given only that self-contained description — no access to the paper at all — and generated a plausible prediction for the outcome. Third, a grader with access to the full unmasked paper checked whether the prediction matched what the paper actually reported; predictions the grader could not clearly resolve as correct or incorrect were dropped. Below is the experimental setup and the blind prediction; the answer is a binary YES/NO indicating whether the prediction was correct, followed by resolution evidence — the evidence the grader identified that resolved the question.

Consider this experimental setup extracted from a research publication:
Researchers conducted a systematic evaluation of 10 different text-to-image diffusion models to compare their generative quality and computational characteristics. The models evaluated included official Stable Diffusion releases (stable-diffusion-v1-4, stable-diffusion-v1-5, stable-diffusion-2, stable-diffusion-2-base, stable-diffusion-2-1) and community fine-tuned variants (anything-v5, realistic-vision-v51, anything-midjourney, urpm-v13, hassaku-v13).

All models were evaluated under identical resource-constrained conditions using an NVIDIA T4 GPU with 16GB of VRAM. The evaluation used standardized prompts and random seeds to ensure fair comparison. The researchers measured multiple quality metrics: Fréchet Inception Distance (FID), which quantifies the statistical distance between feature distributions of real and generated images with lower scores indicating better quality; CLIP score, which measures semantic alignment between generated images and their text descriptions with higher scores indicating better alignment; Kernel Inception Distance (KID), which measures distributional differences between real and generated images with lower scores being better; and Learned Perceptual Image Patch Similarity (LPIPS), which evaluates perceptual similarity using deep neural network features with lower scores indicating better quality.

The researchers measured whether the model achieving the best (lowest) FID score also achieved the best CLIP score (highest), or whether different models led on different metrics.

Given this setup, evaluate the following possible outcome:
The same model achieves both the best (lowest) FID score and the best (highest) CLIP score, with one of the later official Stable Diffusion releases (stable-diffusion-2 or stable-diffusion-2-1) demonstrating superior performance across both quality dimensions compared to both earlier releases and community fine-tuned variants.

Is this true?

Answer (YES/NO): NO